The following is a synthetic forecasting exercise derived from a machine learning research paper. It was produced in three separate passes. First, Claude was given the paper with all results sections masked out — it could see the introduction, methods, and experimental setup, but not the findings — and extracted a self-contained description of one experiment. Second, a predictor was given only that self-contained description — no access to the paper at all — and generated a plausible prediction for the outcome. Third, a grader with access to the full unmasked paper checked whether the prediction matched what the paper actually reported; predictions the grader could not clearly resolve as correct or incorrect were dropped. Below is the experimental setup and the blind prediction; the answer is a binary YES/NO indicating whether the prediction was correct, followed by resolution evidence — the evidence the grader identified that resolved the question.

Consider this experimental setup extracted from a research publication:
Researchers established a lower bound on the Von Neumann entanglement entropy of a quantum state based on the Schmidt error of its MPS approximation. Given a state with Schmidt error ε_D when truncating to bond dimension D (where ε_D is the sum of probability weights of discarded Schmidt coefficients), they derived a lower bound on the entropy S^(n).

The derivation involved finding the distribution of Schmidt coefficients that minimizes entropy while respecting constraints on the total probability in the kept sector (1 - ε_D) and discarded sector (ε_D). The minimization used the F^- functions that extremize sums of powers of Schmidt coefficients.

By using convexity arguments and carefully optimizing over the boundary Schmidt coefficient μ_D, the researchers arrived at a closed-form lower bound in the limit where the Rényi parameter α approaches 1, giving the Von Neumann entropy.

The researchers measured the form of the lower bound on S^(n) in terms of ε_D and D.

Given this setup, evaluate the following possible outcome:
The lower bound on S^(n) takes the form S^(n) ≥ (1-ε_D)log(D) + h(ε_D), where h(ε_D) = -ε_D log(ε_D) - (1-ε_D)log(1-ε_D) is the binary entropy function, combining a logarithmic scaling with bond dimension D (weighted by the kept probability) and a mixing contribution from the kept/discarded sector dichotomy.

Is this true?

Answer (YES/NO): NO